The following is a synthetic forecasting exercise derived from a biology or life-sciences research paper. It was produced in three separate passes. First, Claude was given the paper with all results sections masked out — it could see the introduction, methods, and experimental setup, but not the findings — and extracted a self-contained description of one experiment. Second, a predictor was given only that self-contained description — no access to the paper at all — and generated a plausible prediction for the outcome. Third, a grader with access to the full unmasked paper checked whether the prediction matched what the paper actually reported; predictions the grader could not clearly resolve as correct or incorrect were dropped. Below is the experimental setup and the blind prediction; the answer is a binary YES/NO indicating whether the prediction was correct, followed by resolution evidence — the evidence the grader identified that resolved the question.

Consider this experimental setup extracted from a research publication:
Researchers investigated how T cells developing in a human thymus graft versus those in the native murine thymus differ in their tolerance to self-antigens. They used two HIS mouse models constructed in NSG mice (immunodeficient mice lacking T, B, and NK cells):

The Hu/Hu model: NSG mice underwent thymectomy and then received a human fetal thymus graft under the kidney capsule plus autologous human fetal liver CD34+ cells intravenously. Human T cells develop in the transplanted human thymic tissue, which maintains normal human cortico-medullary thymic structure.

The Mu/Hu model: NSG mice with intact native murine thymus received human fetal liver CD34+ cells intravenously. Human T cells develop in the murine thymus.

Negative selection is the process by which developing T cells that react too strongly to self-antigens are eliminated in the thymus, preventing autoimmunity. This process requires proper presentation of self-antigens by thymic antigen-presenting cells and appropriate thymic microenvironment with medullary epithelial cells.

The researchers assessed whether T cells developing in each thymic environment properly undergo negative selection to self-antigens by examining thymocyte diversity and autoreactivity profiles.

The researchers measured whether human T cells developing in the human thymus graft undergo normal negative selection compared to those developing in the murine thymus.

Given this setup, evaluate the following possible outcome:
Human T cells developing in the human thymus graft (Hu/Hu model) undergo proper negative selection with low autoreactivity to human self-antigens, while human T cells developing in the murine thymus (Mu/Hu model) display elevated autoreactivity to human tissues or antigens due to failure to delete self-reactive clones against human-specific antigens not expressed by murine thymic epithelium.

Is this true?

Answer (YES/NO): NO